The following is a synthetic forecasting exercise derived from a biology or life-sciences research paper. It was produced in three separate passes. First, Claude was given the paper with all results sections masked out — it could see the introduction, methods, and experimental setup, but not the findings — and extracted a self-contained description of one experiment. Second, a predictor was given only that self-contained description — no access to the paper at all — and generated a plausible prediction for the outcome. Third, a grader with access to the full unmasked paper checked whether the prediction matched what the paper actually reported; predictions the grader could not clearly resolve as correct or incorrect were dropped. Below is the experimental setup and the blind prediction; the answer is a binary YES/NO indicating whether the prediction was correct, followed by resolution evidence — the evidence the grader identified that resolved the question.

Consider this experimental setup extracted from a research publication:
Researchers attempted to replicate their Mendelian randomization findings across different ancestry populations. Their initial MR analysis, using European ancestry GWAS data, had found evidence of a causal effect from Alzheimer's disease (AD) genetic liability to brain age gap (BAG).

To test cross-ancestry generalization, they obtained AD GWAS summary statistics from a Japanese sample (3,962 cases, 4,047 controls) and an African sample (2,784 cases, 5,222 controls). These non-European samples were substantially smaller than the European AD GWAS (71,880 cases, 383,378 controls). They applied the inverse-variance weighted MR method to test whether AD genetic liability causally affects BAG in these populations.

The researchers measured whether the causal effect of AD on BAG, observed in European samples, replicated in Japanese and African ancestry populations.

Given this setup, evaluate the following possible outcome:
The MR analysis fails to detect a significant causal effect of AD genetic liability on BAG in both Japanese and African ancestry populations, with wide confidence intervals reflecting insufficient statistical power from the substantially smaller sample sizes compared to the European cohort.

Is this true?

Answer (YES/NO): YES